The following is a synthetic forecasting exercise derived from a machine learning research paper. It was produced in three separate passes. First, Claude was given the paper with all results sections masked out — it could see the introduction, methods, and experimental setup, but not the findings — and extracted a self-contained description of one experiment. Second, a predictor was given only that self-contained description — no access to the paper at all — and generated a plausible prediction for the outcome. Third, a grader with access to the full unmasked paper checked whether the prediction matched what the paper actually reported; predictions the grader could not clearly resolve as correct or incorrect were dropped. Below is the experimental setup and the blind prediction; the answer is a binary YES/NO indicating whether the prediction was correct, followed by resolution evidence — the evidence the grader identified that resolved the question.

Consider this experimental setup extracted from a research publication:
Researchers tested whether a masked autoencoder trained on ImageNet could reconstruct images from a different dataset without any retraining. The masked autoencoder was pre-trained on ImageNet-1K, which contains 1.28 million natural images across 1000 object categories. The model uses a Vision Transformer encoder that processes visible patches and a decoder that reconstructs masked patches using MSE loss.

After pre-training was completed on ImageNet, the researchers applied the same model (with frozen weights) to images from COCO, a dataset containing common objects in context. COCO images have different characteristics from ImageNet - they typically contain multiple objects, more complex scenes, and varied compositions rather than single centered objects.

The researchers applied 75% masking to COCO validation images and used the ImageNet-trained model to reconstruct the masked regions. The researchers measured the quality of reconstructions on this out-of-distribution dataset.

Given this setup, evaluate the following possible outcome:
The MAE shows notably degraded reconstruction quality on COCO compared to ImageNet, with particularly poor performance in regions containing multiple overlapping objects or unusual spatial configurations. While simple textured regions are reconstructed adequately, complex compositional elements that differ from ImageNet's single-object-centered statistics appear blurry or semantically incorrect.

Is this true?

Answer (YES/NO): NO